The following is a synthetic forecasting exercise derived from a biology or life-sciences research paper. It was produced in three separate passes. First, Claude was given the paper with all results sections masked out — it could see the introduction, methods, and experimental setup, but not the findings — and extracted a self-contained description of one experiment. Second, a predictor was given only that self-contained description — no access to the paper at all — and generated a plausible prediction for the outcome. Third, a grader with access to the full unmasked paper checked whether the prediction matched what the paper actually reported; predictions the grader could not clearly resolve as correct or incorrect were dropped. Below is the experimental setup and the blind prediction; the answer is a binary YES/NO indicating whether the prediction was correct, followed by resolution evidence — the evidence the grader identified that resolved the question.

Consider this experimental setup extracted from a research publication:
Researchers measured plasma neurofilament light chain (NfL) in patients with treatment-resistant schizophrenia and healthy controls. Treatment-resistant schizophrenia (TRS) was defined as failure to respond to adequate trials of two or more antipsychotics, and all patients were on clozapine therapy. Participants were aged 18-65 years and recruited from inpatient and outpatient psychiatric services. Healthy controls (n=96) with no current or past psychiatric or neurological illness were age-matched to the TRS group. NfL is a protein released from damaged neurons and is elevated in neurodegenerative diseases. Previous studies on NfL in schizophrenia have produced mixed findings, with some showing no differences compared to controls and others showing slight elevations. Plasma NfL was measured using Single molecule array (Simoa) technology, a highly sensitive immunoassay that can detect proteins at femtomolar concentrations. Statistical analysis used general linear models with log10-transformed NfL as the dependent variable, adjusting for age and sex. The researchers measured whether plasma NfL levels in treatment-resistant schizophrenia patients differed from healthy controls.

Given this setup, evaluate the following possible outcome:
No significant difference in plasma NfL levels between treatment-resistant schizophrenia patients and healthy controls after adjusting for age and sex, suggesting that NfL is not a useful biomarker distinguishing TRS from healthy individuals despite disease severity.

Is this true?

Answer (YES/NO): NO